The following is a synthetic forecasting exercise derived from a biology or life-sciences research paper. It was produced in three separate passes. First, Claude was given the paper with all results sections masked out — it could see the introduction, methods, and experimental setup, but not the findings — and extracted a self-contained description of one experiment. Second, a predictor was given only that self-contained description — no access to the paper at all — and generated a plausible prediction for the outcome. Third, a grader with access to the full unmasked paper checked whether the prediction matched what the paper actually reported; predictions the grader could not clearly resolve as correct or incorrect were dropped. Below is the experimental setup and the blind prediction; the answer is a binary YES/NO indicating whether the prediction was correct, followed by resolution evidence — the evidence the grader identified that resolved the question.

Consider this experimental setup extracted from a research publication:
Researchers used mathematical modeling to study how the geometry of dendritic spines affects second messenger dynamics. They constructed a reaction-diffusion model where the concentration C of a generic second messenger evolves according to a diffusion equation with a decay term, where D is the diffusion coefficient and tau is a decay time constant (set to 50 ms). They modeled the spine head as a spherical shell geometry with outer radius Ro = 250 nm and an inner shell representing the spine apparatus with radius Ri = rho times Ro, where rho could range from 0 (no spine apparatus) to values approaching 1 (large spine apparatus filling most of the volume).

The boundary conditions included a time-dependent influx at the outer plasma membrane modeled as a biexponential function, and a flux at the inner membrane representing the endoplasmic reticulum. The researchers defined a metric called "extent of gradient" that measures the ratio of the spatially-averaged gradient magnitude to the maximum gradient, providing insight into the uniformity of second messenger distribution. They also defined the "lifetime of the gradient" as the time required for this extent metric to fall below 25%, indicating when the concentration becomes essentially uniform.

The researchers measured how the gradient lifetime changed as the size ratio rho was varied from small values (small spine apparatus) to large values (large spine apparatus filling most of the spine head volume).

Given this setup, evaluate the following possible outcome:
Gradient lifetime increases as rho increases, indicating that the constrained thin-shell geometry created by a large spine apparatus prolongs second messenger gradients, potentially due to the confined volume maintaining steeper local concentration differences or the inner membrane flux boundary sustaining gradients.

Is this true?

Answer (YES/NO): NO